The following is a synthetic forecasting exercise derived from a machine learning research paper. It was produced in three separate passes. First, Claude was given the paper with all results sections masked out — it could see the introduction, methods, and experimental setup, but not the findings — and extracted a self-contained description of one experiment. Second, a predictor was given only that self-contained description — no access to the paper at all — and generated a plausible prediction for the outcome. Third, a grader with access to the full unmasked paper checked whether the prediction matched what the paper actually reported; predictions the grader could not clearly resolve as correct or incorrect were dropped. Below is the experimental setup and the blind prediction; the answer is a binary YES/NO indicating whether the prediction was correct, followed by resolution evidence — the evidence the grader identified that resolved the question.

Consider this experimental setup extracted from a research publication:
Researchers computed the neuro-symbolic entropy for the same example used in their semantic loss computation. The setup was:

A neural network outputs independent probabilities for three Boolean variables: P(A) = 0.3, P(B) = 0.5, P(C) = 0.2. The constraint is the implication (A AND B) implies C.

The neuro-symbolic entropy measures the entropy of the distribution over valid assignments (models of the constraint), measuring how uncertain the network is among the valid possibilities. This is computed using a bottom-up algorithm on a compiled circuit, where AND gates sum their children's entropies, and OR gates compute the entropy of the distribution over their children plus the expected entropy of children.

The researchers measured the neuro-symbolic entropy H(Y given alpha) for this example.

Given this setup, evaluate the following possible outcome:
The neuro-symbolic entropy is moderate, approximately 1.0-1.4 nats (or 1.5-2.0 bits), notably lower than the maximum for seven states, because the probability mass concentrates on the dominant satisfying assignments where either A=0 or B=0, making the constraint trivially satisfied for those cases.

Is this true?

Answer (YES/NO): NO